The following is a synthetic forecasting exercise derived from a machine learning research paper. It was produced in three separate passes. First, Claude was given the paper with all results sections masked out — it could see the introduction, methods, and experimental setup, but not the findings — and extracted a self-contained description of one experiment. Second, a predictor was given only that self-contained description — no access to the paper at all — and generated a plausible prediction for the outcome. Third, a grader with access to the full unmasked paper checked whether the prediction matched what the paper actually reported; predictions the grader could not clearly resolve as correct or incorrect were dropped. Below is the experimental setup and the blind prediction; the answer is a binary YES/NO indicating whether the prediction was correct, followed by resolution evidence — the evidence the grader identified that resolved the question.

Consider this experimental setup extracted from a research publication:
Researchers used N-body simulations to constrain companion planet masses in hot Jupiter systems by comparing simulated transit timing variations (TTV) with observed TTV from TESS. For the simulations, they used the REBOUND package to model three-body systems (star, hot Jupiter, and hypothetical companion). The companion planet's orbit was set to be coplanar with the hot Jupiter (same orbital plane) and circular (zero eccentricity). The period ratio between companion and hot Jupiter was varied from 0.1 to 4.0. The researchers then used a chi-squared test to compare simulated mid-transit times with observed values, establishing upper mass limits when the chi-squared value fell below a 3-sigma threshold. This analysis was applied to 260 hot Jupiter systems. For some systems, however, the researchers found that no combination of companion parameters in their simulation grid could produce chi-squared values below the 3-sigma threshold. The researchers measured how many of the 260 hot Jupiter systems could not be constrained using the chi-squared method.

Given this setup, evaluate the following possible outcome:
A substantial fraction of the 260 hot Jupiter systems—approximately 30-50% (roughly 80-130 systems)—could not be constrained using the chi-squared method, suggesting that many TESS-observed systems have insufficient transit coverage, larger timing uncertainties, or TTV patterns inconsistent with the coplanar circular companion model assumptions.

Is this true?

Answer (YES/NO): NO